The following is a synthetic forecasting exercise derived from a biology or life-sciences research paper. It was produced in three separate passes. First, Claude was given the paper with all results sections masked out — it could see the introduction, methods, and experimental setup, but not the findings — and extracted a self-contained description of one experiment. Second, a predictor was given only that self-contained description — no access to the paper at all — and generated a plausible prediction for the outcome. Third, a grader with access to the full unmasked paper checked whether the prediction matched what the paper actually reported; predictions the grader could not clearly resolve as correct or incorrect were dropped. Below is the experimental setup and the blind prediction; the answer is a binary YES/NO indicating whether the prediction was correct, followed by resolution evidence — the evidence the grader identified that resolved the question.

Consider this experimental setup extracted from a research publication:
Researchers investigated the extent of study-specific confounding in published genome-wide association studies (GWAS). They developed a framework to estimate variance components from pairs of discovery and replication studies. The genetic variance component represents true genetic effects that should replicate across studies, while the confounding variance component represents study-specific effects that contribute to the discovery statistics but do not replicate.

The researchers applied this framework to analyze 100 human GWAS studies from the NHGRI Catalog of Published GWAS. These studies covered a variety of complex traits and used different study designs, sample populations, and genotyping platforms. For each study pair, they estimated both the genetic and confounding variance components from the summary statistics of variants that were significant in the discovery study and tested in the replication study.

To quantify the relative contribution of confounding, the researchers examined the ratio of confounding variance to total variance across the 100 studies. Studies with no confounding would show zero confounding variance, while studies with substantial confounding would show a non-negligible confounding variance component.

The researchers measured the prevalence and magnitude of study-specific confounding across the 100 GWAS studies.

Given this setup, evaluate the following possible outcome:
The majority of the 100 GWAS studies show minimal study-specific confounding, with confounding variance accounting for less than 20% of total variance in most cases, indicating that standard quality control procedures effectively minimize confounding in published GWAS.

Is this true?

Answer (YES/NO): NO